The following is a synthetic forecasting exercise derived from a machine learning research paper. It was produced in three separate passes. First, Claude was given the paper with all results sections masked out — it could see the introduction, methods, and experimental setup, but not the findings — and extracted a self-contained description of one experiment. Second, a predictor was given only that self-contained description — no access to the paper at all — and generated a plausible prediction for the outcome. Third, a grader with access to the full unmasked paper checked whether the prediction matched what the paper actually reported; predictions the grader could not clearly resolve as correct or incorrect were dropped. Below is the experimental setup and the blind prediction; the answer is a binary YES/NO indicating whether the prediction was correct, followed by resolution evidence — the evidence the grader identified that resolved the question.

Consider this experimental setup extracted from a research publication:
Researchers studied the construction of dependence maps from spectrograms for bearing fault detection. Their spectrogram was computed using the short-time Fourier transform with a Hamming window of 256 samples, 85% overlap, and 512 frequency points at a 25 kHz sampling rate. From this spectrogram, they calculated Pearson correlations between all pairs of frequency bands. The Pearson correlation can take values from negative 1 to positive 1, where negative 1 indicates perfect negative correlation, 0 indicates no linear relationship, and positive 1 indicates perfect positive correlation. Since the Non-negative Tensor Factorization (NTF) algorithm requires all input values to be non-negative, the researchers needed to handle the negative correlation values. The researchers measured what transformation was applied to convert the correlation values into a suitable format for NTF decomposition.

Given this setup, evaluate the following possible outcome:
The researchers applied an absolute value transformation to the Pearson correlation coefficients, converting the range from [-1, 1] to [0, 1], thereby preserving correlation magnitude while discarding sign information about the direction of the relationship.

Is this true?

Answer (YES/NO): YES